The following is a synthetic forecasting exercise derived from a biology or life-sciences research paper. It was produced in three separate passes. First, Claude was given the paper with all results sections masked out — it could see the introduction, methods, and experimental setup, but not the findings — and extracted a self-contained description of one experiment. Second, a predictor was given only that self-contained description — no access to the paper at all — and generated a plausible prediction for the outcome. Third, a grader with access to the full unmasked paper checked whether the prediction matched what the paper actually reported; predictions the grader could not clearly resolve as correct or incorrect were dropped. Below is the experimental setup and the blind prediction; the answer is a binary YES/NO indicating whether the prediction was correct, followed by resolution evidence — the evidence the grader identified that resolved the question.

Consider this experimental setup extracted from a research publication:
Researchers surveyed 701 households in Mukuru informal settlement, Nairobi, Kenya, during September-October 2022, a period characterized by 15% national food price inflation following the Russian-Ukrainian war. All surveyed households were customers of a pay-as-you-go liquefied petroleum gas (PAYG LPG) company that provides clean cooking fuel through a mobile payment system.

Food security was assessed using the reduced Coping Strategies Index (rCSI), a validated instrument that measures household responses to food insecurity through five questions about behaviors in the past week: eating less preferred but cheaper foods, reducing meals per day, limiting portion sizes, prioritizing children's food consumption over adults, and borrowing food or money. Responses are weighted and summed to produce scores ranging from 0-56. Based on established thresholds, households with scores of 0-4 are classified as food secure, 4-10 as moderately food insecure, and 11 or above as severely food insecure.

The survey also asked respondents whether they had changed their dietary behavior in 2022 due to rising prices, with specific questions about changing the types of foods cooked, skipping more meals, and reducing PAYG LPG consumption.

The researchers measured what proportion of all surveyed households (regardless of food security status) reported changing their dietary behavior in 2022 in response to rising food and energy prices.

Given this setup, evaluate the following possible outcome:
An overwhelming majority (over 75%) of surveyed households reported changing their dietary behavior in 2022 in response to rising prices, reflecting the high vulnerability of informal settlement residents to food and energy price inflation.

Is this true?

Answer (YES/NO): NO